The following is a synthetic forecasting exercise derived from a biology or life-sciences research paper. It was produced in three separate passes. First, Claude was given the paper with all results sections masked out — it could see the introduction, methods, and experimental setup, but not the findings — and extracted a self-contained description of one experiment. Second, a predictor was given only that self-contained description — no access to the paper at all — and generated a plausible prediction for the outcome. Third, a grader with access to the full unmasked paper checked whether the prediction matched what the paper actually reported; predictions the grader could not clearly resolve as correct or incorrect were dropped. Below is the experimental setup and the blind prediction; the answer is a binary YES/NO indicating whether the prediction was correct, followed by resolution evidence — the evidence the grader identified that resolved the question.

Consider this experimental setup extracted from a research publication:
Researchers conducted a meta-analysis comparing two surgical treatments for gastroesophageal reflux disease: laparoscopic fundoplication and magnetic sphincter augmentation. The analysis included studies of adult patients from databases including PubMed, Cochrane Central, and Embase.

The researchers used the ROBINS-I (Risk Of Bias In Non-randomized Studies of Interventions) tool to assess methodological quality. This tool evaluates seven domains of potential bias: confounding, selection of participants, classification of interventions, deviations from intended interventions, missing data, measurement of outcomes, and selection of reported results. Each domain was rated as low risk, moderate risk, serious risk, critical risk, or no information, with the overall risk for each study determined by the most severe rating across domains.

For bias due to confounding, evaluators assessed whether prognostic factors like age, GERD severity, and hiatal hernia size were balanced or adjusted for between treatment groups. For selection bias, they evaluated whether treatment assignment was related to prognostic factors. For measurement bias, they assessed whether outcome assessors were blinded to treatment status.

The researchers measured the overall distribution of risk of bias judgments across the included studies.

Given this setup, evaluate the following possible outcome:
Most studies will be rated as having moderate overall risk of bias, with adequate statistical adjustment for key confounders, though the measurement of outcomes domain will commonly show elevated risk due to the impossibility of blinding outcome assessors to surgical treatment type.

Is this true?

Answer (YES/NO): NO